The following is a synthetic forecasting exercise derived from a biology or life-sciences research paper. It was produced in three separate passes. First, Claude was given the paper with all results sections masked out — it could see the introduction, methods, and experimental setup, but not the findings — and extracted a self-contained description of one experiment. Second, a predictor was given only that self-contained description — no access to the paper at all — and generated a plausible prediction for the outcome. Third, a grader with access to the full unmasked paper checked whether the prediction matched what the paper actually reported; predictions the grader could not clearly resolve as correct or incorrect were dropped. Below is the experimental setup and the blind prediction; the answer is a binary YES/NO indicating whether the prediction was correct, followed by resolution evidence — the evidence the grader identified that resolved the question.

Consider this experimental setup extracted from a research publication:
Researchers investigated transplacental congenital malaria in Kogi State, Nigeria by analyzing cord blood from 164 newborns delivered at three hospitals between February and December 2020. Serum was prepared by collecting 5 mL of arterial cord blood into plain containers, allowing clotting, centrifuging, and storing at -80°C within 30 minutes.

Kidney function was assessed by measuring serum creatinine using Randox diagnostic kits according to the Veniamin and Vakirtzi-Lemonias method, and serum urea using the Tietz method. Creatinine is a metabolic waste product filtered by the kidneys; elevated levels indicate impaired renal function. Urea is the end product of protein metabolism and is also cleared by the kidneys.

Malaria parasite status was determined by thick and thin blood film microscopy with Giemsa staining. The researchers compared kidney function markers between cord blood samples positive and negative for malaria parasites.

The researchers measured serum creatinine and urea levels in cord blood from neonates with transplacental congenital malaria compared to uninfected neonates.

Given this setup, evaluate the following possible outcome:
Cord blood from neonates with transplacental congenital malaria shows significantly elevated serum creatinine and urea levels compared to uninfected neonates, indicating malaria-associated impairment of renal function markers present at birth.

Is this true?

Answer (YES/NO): NO